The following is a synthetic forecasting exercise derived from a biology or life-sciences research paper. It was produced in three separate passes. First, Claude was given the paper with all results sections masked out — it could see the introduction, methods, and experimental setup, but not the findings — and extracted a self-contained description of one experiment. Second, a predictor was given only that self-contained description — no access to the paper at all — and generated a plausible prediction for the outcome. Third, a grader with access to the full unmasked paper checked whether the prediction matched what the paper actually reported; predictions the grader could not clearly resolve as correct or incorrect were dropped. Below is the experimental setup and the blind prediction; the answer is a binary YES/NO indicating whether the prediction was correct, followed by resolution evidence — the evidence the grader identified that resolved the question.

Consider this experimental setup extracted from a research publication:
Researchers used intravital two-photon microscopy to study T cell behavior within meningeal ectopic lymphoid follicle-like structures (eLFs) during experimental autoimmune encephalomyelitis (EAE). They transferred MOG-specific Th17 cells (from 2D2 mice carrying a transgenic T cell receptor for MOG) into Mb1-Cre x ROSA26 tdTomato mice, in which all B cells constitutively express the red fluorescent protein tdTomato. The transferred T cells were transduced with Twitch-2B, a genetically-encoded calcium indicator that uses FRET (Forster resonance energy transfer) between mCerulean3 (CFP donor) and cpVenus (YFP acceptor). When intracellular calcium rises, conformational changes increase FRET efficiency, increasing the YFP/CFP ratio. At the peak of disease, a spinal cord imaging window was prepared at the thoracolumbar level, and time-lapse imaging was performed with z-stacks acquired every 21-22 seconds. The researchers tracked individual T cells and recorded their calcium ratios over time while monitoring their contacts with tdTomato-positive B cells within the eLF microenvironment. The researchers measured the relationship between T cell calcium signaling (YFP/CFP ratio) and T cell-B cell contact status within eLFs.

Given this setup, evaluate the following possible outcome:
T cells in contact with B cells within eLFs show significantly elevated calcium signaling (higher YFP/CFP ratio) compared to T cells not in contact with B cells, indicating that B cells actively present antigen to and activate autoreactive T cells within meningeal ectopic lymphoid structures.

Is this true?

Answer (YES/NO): YES